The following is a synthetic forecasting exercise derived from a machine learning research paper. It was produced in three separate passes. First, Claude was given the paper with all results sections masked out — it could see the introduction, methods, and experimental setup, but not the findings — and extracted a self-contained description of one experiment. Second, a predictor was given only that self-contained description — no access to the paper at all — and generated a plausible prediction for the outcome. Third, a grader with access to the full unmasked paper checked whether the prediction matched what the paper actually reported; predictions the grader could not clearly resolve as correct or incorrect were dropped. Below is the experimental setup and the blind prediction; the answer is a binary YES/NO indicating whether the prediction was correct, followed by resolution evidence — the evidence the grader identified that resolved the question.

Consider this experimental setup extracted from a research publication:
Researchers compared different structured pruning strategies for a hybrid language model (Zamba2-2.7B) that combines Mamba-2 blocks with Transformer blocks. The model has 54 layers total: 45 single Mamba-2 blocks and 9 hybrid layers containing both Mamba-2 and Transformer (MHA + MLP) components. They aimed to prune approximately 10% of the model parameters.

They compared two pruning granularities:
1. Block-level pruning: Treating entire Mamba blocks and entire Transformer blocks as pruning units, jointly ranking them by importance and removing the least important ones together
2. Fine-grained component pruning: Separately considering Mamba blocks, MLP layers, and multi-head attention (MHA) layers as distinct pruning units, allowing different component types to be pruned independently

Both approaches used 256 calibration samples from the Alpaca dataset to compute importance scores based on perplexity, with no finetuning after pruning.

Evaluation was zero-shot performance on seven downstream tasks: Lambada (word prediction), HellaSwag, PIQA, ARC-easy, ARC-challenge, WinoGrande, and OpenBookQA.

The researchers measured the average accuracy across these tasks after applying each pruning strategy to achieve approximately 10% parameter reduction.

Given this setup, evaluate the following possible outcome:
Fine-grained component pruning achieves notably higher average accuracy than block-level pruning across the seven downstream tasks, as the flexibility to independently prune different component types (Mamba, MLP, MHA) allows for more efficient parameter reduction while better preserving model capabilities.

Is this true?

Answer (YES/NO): YES